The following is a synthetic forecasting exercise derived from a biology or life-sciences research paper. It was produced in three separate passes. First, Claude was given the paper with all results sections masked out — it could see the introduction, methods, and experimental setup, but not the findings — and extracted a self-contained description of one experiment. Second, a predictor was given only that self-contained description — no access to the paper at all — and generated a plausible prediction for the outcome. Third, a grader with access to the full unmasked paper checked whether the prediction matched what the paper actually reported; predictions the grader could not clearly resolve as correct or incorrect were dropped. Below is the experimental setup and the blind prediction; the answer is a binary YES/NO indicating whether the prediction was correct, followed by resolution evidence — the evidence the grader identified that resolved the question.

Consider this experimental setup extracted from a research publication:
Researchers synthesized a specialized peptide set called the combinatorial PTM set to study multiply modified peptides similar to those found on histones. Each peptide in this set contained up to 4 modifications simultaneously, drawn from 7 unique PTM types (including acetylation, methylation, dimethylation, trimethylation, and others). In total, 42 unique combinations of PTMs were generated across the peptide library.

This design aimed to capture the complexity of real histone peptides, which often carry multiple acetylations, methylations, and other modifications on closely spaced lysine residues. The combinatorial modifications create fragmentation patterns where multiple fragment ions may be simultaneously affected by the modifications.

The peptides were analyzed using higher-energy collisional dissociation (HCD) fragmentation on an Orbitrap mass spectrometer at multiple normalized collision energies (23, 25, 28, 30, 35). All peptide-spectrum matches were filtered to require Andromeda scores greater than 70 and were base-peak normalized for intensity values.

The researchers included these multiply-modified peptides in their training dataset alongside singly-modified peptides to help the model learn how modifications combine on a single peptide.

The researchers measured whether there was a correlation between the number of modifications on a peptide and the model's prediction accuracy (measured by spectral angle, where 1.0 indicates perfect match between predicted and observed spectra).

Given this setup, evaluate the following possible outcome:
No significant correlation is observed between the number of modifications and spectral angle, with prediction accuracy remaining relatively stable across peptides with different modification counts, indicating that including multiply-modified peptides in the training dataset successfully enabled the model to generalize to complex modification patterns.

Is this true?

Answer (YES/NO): YES